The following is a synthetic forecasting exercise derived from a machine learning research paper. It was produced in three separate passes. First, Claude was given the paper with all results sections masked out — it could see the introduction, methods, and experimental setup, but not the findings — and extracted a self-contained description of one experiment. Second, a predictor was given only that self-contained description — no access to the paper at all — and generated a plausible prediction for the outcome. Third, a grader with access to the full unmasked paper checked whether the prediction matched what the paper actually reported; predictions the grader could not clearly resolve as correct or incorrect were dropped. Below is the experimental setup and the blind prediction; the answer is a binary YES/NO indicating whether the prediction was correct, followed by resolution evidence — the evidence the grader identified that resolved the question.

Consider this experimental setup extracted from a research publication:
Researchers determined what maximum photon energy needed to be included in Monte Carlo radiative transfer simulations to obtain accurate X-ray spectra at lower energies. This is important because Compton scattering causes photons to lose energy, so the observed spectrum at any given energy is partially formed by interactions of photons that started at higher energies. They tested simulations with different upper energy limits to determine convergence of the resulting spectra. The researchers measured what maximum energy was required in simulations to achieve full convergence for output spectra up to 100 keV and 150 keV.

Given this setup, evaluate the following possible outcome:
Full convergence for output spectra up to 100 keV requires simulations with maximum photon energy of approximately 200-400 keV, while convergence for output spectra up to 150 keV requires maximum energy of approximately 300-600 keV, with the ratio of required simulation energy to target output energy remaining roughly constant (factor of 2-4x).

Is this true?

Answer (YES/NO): YES